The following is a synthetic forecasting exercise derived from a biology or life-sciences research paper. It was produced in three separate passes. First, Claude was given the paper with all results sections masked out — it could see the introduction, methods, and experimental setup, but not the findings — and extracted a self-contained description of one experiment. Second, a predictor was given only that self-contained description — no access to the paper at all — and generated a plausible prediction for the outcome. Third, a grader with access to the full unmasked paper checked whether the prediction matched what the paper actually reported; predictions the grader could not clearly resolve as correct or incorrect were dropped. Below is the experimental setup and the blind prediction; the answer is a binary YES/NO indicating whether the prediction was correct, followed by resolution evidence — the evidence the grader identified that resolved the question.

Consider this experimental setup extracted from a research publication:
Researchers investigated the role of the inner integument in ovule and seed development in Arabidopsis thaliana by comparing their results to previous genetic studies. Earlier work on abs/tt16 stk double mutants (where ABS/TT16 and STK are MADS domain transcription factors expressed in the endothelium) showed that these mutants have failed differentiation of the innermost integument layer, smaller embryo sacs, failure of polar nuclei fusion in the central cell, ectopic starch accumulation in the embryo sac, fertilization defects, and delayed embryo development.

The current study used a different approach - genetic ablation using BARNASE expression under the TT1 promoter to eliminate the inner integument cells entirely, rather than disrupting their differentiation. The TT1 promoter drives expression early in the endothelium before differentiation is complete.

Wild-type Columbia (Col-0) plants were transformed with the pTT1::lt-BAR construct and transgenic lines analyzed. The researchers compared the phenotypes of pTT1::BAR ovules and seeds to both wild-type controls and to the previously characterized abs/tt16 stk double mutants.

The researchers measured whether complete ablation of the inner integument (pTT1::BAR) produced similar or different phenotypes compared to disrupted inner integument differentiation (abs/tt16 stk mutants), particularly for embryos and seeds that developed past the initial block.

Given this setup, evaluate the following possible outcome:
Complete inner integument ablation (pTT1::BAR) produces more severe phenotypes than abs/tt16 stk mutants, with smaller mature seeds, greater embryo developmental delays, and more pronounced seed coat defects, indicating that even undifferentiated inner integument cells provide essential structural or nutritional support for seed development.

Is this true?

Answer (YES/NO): NO